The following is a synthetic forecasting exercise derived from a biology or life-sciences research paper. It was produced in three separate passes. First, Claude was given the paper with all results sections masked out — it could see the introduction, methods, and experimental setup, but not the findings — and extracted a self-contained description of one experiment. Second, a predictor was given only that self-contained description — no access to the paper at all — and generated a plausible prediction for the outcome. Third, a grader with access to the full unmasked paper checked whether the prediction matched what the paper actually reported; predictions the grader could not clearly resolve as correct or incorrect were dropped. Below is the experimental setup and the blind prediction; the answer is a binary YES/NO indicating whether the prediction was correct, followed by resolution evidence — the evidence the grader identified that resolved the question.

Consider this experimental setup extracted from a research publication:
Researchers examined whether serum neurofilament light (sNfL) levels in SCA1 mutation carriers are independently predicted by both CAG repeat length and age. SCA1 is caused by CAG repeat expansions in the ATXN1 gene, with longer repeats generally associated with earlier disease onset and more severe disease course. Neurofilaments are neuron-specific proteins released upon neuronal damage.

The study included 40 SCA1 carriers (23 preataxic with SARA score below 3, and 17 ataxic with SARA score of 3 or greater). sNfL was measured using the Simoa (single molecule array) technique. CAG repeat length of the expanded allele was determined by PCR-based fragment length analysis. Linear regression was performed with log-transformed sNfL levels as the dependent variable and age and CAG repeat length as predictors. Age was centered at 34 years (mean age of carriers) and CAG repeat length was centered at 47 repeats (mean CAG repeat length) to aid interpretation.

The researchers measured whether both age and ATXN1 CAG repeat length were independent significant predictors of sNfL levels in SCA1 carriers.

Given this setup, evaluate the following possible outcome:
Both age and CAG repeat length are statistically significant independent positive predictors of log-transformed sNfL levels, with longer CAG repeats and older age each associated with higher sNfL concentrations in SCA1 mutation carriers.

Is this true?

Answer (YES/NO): YES